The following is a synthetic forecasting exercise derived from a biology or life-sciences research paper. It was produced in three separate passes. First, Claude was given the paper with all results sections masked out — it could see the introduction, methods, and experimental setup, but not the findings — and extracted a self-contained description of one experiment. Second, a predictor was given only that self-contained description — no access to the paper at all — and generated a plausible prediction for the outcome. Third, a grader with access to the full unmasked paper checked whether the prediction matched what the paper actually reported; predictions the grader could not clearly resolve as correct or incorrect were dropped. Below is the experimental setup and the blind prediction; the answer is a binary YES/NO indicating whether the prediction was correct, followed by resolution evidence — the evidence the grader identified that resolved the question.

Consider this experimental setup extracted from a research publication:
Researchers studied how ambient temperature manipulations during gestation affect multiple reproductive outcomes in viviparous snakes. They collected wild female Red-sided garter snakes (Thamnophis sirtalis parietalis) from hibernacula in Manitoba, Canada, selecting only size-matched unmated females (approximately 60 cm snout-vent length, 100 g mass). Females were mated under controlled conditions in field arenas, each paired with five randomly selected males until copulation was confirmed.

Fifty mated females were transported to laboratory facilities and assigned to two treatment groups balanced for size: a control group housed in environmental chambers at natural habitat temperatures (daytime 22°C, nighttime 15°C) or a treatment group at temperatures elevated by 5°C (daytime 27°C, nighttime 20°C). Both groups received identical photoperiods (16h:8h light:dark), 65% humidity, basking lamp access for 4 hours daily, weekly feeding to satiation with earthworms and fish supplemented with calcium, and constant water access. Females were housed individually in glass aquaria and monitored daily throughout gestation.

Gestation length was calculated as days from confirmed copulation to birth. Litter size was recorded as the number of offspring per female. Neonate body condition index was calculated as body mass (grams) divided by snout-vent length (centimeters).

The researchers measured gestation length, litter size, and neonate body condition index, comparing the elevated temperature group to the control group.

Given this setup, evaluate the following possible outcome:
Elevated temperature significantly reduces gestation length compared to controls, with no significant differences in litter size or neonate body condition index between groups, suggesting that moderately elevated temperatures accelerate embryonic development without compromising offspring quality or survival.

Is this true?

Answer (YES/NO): NO